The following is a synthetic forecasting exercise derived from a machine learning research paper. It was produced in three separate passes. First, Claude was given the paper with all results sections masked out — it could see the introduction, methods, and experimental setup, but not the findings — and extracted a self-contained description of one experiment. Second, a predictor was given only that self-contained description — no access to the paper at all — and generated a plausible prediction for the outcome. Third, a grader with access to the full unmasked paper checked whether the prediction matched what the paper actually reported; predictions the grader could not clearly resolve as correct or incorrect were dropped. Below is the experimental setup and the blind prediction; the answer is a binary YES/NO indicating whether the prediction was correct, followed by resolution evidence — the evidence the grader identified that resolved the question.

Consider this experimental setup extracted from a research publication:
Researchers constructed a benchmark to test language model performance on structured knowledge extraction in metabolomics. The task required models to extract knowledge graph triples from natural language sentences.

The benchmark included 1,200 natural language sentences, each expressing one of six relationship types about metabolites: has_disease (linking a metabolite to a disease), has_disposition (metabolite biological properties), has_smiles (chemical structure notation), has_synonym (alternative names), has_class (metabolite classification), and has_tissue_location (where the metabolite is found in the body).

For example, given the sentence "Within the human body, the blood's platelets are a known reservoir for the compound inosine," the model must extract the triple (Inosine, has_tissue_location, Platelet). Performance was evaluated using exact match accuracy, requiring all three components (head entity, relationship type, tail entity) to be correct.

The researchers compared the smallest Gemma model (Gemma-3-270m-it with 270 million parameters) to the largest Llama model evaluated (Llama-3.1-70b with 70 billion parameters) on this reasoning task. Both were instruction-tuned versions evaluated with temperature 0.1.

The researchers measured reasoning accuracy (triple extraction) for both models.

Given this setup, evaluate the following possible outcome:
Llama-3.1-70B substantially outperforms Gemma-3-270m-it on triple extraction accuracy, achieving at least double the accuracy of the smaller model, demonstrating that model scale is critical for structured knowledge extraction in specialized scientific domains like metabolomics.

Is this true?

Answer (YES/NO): YES